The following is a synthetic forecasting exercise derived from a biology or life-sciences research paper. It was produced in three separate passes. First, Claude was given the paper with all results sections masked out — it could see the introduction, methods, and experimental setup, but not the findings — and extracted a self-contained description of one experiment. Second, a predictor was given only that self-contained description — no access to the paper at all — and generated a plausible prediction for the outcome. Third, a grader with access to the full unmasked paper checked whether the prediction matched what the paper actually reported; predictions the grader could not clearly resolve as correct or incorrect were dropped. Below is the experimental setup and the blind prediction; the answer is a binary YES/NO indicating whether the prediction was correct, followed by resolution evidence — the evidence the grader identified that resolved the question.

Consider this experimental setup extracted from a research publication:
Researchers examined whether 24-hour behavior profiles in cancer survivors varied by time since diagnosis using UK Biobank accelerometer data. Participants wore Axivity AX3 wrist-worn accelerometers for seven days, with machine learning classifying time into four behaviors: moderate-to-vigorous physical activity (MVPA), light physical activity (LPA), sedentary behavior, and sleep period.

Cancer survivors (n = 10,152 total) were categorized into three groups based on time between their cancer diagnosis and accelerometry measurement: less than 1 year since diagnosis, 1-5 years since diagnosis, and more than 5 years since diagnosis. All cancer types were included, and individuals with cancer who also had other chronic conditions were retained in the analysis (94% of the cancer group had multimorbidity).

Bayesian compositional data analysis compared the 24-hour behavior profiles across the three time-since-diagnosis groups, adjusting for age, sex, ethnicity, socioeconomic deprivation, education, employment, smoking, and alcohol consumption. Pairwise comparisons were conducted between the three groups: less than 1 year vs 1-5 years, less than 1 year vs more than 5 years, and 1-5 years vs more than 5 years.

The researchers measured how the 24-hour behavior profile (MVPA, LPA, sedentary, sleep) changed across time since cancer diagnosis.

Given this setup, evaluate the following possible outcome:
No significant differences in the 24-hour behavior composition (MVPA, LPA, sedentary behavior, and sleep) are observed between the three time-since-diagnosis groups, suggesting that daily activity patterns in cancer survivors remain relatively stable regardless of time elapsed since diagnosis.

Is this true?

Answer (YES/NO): NO